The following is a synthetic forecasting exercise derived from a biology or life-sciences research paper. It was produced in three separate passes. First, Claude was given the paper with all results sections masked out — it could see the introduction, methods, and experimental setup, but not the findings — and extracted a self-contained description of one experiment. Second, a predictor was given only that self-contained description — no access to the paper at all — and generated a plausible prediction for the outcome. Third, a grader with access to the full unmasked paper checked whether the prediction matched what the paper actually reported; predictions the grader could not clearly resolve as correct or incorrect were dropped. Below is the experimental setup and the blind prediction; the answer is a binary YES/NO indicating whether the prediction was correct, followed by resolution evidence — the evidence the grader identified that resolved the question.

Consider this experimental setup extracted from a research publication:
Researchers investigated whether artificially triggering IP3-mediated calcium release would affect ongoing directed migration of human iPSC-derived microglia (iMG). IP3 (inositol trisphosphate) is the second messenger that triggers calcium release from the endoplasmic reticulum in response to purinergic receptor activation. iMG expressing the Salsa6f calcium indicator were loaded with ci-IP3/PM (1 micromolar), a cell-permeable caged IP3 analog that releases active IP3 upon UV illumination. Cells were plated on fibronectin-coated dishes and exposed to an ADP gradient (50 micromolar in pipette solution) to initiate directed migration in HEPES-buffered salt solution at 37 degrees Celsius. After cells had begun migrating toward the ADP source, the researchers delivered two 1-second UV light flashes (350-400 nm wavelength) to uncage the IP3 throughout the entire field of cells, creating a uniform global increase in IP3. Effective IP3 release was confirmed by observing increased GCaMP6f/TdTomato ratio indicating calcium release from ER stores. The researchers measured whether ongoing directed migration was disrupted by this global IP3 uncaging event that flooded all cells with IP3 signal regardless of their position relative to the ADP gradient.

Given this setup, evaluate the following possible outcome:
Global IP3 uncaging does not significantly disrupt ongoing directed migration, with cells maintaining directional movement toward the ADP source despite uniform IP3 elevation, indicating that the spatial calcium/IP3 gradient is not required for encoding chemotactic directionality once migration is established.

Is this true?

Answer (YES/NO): YES